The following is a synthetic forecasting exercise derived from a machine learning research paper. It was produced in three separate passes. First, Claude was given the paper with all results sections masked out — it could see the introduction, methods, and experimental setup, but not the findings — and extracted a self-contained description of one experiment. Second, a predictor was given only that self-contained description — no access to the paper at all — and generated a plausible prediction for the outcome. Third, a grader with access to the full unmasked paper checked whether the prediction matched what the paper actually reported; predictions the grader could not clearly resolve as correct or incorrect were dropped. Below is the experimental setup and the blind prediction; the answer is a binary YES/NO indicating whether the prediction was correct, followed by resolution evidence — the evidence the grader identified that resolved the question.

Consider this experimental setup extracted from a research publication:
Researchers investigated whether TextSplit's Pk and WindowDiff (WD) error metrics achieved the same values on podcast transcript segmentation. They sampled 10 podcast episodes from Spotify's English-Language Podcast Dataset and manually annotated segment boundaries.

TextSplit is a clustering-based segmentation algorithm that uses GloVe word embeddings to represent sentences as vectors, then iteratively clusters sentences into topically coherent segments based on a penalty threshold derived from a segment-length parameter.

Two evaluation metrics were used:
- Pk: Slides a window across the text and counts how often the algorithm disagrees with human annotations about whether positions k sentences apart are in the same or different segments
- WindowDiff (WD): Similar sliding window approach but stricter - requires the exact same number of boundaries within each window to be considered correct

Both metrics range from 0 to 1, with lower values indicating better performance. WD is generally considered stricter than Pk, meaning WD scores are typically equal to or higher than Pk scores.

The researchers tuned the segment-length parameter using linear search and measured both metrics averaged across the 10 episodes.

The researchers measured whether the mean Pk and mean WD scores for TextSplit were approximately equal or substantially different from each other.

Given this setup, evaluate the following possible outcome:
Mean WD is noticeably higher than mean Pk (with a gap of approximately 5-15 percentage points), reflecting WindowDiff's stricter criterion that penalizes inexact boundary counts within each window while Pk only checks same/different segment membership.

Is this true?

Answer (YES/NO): NO